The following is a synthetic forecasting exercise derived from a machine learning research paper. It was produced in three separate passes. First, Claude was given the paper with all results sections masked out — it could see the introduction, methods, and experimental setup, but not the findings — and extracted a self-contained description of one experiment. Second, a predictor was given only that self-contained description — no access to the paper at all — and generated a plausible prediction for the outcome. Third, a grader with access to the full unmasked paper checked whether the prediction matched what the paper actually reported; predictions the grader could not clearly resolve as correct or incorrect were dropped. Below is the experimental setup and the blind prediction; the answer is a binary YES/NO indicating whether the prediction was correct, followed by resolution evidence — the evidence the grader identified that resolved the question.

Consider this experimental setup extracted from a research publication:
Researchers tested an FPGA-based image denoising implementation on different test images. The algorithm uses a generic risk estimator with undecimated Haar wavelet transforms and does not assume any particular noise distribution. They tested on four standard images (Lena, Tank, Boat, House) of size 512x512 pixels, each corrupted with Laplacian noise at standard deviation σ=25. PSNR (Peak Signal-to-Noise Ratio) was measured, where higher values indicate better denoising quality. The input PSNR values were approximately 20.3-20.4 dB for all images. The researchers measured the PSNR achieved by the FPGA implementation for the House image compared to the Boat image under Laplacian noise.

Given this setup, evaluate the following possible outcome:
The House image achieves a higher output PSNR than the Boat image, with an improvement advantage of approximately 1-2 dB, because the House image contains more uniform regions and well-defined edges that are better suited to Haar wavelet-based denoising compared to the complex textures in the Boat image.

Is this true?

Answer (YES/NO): NO